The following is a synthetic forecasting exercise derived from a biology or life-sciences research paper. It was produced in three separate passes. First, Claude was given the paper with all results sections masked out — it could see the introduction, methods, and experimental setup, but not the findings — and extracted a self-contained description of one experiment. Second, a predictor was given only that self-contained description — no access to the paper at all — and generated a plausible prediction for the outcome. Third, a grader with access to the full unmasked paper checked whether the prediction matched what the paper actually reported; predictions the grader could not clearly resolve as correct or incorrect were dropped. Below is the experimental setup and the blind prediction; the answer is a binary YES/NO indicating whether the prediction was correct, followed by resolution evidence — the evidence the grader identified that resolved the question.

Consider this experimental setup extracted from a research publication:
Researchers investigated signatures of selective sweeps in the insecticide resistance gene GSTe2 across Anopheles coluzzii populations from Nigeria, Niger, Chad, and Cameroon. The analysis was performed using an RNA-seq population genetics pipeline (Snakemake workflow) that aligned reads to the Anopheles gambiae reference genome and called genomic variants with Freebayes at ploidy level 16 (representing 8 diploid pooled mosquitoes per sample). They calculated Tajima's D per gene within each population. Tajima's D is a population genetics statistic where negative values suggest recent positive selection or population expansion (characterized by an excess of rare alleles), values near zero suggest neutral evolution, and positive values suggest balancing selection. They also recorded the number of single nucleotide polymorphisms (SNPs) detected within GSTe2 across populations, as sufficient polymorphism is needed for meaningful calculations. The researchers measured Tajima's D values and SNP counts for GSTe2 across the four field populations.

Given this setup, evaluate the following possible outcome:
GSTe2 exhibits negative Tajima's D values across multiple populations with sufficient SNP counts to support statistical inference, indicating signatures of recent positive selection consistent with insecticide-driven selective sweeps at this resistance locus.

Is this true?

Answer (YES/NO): YES